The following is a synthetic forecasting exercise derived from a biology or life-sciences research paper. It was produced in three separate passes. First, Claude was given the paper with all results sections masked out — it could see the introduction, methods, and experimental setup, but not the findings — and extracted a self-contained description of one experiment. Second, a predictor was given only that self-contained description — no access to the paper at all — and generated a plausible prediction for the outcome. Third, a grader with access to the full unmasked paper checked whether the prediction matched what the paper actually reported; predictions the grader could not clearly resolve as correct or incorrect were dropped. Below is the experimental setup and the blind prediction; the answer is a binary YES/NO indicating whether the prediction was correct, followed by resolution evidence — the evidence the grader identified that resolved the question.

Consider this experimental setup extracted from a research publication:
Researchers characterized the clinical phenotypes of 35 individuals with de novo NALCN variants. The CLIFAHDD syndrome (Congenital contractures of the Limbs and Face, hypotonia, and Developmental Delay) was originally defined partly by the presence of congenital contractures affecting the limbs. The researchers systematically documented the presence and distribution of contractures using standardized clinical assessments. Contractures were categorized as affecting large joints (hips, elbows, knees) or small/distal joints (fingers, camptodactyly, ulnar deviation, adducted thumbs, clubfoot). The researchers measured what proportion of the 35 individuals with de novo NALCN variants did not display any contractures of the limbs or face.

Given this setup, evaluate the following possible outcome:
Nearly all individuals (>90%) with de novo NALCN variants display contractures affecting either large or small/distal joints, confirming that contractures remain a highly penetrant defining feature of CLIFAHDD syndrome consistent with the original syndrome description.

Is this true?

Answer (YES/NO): NO